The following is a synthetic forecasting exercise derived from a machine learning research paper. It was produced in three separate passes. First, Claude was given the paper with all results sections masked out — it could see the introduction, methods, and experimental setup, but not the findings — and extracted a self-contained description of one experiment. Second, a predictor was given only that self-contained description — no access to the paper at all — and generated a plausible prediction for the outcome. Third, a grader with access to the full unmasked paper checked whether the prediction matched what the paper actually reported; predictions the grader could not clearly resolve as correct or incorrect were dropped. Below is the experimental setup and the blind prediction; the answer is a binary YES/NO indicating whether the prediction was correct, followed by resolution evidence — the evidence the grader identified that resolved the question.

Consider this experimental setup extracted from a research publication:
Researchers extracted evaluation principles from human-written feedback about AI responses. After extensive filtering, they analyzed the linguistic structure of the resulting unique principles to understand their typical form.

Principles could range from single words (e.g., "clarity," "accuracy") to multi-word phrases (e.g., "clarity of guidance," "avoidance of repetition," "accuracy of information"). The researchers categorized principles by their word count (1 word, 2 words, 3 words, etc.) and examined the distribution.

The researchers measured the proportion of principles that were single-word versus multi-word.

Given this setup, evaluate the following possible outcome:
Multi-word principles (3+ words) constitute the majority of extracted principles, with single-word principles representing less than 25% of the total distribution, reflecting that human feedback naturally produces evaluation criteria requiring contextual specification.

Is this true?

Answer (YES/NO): NO